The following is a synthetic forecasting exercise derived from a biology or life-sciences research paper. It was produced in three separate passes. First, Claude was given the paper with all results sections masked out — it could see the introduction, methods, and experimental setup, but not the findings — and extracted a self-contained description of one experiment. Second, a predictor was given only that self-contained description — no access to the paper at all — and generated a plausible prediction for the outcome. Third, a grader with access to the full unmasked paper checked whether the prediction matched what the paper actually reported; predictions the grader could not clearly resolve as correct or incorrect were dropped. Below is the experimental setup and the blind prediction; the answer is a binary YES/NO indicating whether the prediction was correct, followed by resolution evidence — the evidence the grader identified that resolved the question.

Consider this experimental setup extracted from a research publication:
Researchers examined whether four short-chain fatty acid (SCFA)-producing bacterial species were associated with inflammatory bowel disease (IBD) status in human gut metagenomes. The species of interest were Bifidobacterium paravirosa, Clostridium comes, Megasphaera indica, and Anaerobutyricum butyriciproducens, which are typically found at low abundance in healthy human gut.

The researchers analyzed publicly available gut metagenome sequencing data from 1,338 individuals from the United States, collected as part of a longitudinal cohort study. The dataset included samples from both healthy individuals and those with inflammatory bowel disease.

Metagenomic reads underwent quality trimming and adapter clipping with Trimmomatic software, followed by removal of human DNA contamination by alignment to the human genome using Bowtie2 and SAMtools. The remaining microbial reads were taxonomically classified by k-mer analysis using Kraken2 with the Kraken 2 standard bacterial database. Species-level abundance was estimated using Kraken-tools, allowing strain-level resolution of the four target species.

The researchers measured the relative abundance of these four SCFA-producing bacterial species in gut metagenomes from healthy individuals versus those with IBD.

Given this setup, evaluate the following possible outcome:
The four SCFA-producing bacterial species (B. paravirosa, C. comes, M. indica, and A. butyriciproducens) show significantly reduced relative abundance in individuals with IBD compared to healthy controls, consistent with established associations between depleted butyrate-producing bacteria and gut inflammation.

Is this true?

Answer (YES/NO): NO